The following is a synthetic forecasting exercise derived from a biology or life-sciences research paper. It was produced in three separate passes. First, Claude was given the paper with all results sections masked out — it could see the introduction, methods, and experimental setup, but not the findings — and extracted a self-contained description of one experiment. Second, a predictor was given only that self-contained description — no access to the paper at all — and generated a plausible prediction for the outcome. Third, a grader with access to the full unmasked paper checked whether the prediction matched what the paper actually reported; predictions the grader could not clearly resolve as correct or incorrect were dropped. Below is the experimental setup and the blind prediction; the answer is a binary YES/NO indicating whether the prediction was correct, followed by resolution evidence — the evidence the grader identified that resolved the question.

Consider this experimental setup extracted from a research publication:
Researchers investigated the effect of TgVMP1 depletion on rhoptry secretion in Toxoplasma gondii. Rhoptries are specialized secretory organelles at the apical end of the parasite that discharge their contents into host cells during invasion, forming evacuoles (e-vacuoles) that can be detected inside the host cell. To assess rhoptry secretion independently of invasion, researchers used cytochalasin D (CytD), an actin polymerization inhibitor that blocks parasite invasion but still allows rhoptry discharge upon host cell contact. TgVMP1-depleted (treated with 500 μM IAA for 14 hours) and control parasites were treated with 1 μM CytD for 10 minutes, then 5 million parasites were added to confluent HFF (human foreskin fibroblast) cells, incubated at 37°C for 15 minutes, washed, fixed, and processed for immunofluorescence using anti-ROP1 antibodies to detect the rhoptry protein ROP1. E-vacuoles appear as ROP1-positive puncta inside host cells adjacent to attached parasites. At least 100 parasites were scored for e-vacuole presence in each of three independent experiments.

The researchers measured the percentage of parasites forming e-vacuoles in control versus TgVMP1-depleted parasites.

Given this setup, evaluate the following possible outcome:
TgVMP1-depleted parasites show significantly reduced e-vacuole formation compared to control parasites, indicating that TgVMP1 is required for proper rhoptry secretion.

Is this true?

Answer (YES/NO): YES